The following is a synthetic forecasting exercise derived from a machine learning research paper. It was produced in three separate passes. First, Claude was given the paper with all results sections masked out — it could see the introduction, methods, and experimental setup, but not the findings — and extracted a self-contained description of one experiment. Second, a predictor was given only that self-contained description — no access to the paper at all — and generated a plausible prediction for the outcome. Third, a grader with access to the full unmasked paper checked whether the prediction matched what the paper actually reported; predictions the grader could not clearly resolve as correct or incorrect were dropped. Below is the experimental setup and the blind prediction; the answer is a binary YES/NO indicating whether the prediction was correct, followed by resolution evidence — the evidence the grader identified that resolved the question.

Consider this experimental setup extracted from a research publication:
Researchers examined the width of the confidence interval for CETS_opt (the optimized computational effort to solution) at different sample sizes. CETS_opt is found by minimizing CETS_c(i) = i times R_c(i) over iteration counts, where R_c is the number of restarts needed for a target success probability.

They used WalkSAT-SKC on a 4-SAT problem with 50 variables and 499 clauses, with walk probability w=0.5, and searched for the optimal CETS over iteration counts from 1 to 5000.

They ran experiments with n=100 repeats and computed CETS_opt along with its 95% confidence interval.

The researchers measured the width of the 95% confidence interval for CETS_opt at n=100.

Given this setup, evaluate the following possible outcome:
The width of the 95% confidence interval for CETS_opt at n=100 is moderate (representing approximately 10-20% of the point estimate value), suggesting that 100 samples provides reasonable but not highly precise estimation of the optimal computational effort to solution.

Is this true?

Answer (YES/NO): NO